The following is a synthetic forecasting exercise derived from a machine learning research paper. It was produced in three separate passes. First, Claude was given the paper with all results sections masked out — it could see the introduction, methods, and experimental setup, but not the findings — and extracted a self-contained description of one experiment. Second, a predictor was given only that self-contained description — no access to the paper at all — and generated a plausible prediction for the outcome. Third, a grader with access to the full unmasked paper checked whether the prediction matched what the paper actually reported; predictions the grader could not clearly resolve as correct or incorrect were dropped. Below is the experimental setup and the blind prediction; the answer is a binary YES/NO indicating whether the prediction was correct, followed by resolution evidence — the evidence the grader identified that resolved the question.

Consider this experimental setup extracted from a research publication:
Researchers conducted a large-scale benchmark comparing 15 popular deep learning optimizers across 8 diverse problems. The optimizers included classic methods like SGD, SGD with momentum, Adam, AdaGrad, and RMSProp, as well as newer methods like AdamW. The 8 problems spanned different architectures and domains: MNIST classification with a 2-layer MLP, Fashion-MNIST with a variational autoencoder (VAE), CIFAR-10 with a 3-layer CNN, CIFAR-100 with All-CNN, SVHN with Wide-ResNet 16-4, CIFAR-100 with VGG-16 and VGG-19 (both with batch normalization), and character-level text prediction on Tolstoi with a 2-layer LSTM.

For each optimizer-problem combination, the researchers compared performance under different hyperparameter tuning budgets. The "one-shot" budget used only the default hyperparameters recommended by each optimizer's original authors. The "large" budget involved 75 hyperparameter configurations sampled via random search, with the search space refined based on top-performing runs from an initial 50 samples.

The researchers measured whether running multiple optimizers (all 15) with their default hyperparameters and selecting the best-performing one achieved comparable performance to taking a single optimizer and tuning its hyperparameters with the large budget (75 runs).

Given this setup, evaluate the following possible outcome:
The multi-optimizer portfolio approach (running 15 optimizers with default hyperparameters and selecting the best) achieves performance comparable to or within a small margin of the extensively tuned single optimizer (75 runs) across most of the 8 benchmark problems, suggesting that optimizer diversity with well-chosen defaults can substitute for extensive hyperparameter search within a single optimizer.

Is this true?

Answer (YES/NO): YES